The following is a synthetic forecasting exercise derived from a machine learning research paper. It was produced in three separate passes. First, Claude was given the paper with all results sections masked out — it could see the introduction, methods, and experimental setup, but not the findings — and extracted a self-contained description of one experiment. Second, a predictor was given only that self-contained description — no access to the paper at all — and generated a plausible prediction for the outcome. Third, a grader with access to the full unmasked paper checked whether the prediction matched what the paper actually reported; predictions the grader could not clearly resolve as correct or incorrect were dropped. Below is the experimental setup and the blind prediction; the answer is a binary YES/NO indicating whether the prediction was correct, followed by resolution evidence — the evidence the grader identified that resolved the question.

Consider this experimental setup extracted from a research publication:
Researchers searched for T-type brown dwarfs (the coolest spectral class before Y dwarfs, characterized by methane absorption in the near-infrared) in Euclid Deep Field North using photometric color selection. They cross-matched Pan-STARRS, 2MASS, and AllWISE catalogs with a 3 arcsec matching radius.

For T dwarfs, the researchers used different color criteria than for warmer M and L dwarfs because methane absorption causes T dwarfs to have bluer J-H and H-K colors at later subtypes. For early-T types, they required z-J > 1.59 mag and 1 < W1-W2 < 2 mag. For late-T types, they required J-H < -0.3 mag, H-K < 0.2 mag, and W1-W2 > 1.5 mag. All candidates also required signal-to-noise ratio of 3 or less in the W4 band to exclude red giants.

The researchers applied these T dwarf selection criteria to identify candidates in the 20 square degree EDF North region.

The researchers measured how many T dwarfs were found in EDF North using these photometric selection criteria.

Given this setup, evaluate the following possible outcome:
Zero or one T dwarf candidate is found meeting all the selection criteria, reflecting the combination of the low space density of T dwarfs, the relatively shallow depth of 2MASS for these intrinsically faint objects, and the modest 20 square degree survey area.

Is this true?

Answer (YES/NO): YES